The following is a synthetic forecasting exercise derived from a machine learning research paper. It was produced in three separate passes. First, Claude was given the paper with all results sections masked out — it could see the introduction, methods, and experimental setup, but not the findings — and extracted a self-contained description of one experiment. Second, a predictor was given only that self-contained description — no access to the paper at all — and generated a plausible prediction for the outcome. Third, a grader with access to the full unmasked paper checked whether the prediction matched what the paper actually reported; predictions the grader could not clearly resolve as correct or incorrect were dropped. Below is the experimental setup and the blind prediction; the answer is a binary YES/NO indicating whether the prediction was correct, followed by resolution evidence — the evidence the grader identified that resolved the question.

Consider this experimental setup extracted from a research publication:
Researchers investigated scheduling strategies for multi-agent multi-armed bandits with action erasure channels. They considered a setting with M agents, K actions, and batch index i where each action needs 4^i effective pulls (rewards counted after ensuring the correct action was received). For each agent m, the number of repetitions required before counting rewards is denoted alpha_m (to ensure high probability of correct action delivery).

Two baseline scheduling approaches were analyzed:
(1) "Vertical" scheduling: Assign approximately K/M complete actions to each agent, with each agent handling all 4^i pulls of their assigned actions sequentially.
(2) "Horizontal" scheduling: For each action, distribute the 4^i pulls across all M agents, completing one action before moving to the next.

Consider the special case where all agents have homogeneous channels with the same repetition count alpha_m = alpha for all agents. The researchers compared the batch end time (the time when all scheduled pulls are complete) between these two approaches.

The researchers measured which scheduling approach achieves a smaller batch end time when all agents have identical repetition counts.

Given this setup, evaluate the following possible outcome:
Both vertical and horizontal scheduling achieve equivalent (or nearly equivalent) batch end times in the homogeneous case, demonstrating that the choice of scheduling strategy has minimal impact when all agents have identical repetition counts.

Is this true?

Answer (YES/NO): NO